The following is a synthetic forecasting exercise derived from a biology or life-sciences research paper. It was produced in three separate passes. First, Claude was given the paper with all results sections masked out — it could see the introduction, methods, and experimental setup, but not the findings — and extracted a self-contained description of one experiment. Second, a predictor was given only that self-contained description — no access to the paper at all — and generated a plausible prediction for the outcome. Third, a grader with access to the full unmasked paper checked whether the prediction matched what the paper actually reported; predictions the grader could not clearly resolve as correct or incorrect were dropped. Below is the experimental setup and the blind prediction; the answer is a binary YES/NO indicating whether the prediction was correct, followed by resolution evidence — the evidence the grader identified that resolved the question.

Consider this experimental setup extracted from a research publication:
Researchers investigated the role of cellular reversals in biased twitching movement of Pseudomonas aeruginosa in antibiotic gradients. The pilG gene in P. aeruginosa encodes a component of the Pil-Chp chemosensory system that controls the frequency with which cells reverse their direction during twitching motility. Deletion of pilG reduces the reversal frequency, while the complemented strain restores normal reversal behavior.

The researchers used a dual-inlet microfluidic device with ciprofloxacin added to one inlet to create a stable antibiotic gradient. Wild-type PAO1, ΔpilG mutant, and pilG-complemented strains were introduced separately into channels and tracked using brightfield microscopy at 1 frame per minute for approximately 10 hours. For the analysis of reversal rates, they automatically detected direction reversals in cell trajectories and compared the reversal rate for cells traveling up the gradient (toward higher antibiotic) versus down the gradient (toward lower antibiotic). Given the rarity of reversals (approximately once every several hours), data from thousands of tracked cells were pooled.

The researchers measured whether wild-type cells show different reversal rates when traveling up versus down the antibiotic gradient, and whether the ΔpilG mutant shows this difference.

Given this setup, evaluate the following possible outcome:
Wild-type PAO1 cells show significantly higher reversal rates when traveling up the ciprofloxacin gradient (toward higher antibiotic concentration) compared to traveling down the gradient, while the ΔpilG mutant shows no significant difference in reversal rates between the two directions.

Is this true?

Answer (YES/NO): NO